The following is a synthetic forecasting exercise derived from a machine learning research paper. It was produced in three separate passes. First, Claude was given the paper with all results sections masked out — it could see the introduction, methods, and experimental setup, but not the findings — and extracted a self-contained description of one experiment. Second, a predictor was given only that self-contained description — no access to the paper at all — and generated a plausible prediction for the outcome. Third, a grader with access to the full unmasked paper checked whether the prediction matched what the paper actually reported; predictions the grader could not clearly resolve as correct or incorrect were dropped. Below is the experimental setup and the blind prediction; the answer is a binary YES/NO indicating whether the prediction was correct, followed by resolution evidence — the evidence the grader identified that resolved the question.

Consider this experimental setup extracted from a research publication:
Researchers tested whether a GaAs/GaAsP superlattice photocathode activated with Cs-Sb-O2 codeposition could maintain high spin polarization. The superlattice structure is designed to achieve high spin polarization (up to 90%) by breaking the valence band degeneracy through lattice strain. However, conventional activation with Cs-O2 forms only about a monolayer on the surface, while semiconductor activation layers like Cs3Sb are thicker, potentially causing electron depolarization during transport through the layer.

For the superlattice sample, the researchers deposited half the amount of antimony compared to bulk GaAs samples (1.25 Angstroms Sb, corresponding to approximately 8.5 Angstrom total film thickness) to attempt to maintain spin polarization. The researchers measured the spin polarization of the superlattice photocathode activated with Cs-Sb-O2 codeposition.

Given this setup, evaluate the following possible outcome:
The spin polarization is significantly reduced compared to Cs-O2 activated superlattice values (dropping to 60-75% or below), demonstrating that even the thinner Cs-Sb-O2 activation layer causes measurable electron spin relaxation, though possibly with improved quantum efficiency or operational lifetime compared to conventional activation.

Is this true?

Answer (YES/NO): NO